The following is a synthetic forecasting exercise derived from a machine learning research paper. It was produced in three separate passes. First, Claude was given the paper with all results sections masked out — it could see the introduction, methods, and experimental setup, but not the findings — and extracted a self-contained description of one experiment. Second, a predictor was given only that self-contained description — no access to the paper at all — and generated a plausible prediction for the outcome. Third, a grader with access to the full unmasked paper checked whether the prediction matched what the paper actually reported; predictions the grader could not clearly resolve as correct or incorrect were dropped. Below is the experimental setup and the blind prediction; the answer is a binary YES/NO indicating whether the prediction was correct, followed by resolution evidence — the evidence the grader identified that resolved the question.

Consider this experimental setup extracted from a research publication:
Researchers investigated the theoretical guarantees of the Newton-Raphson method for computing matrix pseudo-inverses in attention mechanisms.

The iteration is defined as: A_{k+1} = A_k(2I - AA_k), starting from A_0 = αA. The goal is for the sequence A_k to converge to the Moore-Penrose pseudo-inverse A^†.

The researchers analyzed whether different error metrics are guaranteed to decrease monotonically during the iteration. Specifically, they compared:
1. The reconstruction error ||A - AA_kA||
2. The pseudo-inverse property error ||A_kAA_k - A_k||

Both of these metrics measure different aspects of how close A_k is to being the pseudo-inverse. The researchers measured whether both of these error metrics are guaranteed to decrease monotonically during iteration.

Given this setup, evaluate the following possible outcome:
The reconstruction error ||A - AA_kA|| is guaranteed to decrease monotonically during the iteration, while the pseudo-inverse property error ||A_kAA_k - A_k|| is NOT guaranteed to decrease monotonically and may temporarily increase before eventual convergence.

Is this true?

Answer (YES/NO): YES